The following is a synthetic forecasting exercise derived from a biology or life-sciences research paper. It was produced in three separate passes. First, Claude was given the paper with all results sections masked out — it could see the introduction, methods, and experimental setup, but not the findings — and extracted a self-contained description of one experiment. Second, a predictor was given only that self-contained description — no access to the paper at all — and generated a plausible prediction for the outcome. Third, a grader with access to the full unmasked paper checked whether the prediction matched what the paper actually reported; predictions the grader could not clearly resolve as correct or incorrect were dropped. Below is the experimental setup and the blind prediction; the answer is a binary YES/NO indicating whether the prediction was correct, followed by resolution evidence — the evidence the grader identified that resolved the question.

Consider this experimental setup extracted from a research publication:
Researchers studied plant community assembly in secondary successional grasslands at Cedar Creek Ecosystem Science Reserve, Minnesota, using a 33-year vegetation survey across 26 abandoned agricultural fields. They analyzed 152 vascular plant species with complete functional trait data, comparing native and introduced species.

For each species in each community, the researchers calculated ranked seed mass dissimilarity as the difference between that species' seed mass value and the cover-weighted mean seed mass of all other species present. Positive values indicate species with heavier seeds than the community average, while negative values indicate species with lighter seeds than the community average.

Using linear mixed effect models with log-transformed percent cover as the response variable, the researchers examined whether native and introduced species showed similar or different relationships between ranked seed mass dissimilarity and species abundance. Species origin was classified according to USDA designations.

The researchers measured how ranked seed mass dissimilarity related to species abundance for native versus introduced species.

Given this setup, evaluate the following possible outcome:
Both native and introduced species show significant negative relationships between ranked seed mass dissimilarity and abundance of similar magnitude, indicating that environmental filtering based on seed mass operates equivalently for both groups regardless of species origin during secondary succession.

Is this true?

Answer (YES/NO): NO